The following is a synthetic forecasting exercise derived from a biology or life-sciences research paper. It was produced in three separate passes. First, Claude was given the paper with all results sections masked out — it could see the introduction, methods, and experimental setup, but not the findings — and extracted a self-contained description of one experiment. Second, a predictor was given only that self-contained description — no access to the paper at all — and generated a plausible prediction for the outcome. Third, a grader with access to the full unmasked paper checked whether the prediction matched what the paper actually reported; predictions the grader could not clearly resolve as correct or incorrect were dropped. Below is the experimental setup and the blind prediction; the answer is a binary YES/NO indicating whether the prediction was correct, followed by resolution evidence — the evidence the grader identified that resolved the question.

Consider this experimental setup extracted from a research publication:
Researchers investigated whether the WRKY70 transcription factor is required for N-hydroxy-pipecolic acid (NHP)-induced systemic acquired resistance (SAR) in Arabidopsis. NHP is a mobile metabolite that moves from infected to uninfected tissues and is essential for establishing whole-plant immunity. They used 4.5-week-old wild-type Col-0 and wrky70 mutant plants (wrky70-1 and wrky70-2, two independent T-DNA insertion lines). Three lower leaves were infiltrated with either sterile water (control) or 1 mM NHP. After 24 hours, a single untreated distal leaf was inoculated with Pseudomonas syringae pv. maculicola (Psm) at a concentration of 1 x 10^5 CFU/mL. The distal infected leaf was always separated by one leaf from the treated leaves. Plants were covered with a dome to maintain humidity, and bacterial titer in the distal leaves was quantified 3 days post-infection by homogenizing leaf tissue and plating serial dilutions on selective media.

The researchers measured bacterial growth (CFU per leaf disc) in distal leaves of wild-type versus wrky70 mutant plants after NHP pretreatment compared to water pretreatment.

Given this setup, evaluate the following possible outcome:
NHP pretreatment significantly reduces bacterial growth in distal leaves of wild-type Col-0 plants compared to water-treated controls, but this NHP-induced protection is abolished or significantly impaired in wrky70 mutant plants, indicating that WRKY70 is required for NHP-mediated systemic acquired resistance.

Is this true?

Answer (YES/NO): YES